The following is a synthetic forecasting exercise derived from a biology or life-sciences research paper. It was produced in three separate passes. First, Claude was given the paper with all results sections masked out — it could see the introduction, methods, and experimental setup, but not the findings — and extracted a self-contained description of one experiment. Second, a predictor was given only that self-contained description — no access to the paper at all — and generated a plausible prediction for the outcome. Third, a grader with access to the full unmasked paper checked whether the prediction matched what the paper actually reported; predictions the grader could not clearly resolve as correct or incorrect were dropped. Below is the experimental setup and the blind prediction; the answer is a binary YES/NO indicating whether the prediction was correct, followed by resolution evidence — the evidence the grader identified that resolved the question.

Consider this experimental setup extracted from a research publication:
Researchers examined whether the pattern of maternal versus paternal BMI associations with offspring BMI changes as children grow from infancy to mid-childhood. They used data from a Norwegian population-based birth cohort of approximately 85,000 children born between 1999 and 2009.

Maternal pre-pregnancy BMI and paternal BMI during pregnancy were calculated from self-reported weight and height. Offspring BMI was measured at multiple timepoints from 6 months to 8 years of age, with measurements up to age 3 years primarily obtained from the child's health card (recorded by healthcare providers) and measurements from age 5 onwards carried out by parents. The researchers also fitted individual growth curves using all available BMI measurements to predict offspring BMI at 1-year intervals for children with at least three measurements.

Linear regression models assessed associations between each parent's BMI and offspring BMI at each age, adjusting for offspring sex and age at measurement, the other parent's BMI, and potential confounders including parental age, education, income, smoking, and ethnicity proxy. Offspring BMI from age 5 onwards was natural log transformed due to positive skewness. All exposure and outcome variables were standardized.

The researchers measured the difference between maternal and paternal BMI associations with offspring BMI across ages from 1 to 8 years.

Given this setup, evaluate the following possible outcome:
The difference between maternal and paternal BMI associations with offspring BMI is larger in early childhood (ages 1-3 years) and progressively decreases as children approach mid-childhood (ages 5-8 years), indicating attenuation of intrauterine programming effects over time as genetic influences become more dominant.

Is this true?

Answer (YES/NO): NO